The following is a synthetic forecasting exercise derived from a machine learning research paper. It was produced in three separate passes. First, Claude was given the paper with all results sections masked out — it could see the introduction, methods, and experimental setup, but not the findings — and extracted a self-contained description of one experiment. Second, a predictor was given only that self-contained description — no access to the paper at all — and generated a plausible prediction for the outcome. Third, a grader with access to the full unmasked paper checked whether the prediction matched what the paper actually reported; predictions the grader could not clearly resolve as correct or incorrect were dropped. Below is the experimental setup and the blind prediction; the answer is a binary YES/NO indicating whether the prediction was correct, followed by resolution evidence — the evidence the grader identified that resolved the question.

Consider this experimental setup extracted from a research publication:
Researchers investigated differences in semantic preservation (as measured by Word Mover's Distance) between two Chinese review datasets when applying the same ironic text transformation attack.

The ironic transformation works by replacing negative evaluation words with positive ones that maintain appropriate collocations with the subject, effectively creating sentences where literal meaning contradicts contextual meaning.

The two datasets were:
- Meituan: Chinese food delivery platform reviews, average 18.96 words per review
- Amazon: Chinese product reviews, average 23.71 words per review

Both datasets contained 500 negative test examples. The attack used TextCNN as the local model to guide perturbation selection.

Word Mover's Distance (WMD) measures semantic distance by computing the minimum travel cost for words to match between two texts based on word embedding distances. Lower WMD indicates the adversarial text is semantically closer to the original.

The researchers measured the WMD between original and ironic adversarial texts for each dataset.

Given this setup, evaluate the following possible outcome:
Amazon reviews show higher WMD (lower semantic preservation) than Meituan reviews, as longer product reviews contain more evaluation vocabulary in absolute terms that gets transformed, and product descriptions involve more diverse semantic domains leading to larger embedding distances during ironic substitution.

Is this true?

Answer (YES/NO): YES